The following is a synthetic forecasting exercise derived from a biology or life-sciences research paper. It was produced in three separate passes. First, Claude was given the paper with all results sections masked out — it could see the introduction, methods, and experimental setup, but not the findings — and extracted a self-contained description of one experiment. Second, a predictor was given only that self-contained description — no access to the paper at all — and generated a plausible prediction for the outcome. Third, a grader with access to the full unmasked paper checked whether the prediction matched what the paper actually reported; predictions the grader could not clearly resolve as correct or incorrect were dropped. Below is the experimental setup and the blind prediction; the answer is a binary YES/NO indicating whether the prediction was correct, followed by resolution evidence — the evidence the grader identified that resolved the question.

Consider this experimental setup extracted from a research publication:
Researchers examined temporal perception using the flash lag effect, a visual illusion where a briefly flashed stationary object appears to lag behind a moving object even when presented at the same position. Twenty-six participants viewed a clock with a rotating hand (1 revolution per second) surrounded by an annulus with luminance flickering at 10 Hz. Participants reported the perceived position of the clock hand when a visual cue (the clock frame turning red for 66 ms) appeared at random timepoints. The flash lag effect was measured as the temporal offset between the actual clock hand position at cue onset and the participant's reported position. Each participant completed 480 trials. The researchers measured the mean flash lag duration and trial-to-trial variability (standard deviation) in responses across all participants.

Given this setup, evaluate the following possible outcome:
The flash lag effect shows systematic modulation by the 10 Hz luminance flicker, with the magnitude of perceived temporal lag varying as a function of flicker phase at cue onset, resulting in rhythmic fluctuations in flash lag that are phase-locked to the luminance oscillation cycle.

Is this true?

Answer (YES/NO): YES